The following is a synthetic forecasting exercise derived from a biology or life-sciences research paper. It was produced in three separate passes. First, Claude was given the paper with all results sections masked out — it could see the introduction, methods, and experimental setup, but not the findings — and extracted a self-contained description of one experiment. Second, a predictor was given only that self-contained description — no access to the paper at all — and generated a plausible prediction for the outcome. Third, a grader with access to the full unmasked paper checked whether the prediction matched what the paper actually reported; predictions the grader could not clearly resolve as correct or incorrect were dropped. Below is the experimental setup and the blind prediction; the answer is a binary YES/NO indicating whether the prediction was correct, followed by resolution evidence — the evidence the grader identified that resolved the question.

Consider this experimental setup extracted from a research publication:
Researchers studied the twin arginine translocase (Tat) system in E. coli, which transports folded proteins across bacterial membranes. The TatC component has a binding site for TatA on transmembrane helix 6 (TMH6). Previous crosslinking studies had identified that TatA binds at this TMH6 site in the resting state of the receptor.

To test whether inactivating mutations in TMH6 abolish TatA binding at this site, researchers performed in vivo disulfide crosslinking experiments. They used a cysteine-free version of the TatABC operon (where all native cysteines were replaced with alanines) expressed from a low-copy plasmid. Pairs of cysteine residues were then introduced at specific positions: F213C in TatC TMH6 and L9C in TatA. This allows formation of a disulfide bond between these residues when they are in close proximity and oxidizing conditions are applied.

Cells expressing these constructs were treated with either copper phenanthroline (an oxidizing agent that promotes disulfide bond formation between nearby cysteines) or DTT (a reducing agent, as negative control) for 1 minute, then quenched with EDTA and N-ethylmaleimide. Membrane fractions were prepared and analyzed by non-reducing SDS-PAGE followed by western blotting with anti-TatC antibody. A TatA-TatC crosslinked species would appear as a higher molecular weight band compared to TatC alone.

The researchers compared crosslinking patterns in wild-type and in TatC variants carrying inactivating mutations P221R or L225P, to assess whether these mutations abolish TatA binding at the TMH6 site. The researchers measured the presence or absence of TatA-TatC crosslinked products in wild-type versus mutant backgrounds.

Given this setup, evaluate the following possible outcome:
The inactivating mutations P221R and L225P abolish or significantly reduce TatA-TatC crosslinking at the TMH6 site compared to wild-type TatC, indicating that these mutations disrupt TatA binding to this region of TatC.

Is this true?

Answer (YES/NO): NO